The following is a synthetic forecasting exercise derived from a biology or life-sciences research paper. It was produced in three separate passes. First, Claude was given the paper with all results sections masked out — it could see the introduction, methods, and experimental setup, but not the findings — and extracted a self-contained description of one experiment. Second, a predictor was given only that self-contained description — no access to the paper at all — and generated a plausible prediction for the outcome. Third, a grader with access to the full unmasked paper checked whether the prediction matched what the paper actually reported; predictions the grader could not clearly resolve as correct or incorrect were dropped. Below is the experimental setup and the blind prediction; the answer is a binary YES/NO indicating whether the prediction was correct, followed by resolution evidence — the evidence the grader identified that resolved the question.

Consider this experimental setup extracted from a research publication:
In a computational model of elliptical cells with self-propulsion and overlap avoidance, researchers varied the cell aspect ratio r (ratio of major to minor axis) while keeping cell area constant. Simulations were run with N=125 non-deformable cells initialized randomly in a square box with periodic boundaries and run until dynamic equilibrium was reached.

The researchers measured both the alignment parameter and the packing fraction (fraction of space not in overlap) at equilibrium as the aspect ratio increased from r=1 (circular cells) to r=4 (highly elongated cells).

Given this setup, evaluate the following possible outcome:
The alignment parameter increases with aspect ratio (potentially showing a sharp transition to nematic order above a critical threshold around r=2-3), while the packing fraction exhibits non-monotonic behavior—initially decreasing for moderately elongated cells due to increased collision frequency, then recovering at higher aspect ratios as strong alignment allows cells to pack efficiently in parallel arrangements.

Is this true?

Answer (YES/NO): NO